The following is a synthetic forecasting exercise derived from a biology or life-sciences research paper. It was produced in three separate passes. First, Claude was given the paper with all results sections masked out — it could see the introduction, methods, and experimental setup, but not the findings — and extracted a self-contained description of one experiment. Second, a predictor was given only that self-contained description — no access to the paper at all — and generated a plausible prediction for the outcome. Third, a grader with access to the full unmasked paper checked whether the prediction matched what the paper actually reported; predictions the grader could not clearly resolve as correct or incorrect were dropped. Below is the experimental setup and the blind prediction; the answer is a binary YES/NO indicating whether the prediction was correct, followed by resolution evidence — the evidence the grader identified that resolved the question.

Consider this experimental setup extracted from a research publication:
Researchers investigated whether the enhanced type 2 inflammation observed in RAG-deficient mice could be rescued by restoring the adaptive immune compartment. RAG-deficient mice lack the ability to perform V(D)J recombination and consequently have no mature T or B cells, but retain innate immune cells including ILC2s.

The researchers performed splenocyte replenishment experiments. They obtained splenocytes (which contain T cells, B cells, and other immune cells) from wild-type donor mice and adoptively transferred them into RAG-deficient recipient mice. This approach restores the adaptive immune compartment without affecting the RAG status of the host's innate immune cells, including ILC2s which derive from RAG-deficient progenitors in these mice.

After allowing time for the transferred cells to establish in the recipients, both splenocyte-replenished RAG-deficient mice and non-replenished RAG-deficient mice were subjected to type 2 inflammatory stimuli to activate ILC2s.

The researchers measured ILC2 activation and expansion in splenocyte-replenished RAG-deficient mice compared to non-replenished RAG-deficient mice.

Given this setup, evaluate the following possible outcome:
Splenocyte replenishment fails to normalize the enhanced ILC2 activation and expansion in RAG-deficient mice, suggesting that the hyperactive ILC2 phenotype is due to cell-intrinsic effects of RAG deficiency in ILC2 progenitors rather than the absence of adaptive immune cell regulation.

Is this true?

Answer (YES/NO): YES